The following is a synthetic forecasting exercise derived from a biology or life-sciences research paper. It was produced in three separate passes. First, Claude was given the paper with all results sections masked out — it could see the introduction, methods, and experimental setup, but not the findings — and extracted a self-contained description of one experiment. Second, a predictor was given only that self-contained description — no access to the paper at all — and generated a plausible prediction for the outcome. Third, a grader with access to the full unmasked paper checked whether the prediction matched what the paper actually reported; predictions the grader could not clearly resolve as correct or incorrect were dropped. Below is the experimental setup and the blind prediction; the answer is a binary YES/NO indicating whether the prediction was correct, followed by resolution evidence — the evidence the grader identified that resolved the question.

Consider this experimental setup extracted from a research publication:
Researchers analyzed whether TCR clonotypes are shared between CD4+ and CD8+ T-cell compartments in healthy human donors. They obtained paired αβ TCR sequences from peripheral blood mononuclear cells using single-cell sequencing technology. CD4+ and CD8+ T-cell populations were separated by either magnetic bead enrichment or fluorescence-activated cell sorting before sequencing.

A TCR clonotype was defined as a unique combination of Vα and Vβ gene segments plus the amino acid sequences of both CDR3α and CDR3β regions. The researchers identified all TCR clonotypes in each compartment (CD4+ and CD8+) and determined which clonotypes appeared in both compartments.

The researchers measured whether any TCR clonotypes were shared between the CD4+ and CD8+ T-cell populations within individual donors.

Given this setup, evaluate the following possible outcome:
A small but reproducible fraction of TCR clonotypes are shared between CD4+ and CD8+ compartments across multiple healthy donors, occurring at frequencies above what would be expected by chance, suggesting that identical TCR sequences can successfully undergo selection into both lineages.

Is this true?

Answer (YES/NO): NO